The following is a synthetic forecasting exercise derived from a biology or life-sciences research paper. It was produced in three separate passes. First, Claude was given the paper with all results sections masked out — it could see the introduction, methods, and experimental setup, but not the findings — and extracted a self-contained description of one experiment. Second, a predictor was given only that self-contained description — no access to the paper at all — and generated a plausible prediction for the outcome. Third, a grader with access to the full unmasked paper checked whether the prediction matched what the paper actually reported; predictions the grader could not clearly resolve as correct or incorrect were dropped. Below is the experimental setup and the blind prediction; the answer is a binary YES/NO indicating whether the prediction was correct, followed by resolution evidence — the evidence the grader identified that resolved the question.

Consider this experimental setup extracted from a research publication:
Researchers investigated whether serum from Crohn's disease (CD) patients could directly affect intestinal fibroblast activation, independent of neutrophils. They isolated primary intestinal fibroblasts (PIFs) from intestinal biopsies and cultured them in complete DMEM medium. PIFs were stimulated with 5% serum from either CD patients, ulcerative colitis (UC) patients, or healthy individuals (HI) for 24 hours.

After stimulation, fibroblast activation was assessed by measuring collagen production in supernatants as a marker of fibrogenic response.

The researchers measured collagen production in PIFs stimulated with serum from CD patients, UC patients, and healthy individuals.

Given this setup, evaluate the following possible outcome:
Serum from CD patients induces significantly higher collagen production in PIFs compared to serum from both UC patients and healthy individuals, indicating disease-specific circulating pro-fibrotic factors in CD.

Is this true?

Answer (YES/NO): NO